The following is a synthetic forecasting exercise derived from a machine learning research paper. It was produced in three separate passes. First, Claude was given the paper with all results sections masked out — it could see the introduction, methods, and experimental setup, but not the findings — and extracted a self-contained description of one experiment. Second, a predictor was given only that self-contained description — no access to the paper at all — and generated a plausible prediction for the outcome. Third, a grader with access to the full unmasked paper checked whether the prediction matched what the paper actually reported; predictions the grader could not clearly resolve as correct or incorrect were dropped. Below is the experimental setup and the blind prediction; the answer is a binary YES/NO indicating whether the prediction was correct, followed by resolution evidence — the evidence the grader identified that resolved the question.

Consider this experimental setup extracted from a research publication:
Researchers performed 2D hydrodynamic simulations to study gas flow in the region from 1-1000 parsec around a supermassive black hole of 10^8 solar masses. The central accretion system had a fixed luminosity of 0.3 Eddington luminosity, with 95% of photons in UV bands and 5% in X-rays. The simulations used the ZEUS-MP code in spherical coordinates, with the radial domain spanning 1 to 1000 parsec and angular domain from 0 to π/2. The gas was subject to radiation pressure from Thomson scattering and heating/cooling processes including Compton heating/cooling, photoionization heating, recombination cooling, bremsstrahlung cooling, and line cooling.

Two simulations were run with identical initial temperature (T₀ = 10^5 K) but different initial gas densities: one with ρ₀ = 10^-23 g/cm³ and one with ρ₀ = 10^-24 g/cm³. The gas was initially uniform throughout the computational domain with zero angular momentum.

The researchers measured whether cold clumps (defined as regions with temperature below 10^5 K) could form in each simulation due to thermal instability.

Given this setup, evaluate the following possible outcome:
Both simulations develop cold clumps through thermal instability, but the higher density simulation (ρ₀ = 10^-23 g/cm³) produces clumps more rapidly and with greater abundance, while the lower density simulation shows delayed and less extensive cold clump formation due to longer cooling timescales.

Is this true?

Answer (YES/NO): NO